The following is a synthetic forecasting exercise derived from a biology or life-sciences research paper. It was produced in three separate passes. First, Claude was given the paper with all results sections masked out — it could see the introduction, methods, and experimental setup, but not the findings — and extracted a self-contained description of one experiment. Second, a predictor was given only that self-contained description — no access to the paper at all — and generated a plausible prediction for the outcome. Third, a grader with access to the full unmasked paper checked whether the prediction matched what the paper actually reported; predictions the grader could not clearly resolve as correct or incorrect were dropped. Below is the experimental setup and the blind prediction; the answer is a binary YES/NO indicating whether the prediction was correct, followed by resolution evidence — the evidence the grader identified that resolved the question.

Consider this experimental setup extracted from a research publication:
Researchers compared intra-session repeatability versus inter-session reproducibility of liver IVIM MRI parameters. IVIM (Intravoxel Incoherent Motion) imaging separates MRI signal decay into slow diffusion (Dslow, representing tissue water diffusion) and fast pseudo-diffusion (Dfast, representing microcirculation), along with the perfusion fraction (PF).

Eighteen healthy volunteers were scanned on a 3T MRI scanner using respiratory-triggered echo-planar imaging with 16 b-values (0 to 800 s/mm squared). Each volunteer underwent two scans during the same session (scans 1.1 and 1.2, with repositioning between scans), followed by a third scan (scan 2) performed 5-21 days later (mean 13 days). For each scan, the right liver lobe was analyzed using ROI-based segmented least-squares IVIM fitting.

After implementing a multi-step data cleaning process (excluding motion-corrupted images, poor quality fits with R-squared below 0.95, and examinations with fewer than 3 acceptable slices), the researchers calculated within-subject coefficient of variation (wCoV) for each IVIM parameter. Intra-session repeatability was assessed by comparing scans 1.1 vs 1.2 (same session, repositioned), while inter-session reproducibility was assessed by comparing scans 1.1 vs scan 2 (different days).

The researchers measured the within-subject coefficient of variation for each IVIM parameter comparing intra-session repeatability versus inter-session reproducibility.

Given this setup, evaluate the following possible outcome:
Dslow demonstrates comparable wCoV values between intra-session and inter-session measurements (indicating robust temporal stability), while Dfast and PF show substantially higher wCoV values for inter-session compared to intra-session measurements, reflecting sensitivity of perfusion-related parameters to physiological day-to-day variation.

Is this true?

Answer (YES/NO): NO